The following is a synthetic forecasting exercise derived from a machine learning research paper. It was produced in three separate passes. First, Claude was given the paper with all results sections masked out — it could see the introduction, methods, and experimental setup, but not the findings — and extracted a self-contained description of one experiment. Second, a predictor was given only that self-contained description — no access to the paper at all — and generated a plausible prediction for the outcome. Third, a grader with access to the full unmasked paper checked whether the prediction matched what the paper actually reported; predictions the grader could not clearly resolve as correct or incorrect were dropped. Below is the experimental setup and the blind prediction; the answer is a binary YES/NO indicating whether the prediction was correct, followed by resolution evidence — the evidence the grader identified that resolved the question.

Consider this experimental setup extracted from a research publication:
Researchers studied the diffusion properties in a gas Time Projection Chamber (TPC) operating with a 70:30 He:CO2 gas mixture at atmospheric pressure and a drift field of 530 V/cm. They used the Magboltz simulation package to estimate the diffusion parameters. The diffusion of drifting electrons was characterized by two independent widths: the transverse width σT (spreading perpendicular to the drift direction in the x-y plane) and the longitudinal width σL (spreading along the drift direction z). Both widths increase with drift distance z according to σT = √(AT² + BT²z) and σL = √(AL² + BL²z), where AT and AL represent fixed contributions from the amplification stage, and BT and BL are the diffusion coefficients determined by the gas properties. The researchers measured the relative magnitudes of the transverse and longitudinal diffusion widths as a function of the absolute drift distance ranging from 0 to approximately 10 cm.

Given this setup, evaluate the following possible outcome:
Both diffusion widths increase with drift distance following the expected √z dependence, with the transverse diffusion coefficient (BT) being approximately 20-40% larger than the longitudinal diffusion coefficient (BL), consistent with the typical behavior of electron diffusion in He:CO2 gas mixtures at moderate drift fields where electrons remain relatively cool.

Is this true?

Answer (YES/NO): NO